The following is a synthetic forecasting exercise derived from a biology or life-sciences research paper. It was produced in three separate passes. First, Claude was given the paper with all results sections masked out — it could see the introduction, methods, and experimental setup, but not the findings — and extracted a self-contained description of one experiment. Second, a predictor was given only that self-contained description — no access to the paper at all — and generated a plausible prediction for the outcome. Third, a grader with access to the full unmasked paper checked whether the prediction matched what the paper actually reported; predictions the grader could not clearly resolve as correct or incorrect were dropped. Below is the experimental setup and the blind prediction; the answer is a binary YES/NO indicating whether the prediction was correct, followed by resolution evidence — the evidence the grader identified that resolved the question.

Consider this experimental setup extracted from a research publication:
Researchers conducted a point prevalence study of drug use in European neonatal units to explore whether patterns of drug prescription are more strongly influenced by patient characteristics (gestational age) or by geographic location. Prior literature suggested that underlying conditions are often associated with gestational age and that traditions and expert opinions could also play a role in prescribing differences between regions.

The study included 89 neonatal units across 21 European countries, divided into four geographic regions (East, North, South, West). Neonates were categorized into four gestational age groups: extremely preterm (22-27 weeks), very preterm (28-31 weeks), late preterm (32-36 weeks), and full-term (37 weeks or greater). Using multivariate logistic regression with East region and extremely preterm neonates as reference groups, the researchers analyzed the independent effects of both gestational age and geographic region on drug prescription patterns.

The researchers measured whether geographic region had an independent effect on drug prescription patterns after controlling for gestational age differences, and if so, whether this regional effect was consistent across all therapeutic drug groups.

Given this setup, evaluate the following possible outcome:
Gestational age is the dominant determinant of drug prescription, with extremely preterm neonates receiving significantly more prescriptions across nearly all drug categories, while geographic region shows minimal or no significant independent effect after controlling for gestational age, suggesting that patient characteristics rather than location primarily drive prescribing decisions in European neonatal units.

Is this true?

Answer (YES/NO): NO